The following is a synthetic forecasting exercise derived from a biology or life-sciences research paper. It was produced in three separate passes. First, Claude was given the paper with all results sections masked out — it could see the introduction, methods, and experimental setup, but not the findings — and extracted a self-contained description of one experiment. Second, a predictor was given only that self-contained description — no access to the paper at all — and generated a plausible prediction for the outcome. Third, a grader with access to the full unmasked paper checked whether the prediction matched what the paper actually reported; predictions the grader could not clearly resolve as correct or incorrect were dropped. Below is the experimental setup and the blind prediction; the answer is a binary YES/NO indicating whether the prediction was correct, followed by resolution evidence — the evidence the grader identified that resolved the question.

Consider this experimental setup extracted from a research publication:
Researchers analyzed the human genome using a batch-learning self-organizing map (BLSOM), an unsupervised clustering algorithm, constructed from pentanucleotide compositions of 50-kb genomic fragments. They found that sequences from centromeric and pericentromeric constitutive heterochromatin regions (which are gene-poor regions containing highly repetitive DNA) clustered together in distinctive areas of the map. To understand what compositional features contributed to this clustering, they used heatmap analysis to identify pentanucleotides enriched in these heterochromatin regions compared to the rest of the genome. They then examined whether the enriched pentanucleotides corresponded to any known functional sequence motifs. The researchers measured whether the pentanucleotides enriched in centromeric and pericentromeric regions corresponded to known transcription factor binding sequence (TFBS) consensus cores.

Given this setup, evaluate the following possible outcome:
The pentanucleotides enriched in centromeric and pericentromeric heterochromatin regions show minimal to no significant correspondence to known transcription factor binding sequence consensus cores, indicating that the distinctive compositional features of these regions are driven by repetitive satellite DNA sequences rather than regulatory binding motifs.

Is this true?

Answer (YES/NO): NO